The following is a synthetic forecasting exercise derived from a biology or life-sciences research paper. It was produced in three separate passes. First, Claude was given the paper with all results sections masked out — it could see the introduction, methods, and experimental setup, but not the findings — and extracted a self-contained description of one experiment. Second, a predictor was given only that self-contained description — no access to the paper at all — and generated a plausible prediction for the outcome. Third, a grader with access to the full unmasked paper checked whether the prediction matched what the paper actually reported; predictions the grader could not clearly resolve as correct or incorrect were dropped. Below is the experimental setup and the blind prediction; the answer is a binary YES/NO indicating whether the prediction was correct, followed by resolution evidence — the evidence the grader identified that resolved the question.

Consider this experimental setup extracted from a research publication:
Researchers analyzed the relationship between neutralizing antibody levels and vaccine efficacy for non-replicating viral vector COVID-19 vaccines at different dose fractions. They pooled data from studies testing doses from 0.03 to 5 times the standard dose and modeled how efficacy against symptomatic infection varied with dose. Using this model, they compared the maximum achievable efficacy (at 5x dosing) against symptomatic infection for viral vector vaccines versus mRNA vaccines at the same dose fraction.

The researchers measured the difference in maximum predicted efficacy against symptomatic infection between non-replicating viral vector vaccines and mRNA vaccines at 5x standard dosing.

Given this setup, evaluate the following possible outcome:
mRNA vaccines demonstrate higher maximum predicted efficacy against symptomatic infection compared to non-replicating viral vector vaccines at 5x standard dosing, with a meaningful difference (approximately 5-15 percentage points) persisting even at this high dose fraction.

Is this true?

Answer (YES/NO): YES